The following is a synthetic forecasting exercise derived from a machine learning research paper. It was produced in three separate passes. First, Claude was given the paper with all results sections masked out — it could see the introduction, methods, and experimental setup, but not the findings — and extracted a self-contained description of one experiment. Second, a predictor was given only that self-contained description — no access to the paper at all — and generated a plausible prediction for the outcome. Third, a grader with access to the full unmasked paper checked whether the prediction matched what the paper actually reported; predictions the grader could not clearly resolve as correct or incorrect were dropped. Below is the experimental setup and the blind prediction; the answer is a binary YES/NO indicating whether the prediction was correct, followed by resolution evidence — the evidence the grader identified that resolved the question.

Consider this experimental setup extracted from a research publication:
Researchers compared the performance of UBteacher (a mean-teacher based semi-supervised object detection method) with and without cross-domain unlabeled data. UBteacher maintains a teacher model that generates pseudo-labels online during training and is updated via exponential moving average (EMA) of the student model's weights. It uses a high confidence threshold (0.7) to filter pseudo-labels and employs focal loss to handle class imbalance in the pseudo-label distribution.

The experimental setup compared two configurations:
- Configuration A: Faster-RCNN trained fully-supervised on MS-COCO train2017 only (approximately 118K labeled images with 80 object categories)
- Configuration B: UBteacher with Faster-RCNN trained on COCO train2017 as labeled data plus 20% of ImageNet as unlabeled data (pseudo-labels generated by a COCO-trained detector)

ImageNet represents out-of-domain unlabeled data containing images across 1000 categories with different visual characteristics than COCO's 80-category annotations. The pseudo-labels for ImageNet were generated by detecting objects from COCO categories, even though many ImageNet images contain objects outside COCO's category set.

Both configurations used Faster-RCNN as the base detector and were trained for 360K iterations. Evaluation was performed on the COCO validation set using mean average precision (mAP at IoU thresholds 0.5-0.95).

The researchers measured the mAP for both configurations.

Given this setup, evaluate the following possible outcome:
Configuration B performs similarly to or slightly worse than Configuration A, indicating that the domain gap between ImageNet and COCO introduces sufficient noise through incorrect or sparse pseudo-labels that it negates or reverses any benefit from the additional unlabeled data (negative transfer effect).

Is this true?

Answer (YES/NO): YES